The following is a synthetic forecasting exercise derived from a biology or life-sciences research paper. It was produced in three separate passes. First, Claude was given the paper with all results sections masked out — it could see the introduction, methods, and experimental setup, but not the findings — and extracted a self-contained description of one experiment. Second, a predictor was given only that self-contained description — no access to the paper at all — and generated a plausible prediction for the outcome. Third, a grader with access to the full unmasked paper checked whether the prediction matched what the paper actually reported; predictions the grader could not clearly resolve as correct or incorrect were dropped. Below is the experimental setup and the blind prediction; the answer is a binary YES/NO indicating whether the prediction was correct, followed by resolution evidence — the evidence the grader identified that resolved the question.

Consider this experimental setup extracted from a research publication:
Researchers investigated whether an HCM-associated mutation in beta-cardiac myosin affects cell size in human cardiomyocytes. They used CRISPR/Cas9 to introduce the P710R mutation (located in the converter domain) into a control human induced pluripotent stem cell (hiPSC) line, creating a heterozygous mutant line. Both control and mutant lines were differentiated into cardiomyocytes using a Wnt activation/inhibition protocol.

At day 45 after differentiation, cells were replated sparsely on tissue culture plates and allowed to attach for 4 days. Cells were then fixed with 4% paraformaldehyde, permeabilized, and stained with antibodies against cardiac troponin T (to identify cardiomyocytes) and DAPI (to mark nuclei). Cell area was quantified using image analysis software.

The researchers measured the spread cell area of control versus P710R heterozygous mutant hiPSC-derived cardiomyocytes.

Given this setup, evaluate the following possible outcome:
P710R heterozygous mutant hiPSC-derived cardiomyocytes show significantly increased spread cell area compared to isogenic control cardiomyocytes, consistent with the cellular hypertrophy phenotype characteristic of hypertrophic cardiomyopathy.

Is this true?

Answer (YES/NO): YES